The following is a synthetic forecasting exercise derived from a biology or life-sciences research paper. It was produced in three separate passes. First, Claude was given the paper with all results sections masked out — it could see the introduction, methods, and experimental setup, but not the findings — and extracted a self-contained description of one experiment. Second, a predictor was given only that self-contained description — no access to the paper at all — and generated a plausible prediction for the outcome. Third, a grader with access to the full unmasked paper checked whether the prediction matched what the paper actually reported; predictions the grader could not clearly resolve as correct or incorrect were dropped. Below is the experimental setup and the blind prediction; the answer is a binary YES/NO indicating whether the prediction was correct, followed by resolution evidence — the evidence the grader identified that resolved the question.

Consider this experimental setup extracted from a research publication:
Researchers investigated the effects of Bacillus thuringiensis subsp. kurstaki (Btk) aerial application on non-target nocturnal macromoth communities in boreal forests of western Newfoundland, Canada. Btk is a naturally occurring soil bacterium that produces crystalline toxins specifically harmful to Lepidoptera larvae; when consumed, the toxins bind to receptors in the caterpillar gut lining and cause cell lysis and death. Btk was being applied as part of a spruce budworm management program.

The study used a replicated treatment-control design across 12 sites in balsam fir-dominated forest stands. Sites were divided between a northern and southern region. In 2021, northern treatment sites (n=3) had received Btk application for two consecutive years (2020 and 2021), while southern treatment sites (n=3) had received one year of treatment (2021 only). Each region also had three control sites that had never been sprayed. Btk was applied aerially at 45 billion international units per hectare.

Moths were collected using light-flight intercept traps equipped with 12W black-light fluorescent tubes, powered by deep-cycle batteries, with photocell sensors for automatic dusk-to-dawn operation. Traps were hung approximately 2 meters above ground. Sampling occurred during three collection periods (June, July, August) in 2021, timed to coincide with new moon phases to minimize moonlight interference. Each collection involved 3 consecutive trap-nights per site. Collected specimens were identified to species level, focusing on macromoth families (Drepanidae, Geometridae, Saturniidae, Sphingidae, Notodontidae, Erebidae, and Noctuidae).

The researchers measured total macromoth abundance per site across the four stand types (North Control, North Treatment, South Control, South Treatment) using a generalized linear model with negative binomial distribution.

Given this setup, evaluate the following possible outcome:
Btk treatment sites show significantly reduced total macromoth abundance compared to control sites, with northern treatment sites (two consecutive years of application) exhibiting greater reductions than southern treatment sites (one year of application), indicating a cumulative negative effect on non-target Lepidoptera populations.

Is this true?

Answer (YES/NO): NO